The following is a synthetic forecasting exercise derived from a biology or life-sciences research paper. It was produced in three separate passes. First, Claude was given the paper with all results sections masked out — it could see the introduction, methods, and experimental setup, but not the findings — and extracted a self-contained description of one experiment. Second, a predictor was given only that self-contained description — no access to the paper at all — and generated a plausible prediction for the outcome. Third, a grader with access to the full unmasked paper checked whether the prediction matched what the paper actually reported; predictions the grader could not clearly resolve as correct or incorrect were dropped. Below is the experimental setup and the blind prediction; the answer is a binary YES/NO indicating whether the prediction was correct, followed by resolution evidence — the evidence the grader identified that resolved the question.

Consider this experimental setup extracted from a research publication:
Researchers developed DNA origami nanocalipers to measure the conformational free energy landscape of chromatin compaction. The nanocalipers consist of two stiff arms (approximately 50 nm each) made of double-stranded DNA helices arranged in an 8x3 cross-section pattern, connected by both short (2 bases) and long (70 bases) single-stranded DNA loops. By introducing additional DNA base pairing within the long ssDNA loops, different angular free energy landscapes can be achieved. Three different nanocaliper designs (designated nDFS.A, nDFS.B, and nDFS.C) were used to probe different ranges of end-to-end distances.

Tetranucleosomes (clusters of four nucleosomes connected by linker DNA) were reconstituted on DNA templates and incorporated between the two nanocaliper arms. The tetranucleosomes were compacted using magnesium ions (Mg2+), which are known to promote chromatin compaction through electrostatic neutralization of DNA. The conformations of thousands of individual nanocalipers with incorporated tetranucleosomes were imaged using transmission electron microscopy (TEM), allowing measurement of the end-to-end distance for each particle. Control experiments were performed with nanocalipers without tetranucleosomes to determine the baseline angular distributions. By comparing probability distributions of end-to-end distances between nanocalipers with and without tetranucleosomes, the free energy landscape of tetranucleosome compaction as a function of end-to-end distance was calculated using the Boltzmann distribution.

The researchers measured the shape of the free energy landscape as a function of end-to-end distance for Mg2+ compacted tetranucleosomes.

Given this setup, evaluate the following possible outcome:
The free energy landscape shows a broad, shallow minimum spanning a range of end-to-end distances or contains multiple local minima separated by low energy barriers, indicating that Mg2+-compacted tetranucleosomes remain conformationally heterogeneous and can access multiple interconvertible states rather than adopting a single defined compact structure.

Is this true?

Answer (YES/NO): YES